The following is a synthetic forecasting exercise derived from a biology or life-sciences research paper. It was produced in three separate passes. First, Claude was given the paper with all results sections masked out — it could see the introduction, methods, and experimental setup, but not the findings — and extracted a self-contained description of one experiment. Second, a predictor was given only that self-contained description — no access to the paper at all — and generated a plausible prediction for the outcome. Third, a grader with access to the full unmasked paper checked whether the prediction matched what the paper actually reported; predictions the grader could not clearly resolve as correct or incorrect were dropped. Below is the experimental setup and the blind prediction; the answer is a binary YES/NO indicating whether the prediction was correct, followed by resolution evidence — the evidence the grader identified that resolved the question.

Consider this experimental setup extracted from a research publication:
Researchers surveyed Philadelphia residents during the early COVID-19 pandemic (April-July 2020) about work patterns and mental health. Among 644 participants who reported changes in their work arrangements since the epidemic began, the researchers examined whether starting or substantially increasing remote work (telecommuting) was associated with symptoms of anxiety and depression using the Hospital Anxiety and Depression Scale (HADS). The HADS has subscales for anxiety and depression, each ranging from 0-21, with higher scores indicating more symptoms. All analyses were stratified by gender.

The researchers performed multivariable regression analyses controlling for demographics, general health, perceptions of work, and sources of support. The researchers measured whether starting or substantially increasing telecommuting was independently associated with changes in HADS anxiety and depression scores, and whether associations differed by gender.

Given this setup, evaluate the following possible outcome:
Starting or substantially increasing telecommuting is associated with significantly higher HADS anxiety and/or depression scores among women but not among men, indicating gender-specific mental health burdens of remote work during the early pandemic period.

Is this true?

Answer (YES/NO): NO